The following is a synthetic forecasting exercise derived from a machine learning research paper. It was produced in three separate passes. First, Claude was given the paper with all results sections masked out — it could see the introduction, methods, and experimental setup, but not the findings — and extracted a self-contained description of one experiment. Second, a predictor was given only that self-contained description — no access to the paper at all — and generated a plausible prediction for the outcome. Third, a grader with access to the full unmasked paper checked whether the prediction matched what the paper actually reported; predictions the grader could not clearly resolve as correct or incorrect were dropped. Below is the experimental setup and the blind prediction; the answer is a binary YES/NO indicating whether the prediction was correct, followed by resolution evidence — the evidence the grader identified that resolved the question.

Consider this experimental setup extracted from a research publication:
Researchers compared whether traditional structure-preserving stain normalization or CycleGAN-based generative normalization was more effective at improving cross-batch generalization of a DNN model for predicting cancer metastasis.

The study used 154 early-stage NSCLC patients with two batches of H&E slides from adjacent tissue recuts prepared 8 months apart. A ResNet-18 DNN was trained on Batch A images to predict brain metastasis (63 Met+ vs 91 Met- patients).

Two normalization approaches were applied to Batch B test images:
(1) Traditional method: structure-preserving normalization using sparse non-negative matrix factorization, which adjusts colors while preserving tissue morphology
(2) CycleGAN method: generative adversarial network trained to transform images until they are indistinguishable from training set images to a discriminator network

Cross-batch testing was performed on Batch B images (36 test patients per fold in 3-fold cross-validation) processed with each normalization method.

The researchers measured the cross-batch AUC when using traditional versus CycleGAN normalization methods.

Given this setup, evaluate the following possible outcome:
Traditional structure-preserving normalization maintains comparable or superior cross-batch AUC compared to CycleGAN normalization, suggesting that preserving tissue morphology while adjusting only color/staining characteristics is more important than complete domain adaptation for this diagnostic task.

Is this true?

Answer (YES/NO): NO